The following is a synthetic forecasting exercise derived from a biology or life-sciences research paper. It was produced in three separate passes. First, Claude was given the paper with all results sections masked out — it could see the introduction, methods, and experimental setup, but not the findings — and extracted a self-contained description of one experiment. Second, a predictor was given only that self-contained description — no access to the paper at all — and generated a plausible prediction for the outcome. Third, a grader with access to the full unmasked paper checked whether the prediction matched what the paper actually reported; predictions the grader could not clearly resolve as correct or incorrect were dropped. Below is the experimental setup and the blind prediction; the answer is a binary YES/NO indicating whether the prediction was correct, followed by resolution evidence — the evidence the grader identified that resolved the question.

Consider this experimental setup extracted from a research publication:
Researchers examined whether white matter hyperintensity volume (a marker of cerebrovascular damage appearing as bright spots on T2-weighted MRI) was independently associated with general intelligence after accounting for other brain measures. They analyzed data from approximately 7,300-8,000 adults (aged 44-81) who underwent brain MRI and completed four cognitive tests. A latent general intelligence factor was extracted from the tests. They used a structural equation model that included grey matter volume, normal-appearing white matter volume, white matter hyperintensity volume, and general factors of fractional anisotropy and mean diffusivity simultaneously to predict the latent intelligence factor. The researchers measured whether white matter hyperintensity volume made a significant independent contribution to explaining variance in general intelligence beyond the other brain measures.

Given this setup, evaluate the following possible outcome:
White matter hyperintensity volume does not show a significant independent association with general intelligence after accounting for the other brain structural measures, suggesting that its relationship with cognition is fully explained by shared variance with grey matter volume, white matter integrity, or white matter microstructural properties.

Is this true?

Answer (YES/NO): NO